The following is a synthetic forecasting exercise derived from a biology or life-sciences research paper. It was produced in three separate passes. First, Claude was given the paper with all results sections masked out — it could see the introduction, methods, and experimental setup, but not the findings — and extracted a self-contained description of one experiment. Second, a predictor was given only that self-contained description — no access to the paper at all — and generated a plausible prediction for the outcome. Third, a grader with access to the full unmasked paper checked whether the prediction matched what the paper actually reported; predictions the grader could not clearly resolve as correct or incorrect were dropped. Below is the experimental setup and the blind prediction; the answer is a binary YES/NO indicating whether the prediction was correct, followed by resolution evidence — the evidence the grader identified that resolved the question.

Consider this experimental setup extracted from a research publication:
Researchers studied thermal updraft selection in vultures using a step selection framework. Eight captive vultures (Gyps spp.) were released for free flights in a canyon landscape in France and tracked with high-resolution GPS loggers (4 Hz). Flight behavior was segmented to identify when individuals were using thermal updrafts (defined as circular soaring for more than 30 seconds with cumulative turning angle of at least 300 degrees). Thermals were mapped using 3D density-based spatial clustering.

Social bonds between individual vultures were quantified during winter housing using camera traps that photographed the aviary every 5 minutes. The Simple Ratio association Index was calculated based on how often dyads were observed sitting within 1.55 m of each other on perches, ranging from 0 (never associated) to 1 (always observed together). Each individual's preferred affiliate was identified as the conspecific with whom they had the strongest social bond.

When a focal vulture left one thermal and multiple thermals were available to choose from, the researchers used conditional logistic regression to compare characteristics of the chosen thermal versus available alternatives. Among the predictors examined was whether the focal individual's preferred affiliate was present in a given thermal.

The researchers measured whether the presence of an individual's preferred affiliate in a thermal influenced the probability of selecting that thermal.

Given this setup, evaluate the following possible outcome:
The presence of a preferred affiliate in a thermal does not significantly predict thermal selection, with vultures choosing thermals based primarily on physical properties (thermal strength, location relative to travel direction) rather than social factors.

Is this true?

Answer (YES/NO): NO